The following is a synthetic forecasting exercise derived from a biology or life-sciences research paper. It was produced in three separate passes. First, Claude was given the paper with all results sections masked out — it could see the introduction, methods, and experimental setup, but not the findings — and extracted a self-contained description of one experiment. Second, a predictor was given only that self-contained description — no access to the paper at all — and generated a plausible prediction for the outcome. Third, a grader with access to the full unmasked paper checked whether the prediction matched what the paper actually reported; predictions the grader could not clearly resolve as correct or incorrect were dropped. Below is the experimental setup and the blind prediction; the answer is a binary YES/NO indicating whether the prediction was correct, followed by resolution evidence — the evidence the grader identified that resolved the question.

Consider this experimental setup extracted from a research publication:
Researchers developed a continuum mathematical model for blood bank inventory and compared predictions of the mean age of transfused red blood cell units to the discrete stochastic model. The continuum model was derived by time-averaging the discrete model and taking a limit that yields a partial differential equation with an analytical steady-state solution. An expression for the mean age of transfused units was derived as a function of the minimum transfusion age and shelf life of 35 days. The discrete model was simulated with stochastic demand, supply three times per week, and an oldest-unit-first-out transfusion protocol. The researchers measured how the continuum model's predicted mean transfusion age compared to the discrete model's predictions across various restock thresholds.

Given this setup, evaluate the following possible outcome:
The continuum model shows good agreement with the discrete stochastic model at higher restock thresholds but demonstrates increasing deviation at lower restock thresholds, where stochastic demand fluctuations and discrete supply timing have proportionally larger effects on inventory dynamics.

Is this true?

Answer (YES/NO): NO